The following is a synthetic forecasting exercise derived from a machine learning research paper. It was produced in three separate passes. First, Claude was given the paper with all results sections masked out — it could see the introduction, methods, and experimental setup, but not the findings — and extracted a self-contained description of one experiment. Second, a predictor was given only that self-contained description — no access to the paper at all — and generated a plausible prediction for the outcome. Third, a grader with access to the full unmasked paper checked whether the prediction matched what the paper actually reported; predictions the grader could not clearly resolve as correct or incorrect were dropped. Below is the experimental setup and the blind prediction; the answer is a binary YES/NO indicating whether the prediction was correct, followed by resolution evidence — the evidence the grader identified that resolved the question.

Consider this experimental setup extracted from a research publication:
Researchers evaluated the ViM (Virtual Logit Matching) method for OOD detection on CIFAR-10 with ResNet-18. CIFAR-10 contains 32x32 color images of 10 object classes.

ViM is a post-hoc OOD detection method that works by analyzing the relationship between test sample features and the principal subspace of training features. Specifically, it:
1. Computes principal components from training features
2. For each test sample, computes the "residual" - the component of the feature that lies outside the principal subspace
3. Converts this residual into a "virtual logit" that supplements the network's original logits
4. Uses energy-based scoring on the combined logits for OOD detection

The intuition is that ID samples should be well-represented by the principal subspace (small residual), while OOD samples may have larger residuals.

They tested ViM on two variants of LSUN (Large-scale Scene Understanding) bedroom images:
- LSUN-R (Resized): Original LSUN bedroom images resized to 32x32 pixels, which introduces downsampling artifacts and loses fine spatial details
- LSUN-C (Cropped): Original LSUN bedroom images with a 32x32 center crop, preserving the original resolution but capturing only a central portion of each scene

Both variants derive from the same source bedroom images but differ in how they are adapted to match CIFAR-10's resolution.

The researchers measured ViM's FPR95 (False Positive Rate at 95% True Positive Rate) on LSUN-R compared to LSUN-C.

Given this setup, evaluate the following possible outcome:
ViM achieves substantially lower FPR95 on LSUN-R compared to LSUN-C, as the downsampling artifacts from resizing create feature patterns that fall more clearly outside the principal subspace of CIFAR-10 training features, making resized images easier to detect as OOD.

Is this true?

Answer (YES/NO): YES